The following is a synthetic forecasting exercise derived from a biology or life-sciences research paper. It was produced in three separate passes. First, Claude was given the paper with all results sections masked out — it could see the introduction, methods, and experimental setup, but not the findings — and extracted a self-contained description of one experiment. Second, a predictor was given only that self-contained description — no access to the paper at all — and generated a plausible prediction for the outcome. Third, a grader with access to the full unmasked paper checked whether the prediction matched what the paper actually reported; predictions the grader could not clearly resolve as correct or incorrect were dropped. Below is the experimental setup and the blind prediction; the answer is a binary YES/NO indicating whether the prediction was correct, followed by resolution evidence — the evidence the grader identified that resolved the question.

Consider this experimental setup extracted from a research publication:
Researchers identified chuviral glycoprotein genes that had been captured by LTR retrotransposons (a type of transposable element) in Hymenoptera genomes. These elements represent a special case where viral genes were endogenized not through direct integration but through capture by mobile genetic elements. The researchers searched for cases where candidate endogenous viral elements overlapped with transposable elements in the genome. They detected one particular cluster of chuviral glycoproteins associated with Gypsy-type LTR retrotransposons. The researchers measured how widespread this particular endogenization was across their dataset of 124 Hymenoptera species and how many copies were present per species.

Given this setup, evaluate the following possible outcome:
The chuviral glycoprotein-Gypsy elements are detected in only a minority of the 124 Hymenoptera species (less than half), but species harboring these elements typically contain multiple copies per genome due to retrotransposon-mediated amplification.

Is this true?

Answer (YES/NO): NO